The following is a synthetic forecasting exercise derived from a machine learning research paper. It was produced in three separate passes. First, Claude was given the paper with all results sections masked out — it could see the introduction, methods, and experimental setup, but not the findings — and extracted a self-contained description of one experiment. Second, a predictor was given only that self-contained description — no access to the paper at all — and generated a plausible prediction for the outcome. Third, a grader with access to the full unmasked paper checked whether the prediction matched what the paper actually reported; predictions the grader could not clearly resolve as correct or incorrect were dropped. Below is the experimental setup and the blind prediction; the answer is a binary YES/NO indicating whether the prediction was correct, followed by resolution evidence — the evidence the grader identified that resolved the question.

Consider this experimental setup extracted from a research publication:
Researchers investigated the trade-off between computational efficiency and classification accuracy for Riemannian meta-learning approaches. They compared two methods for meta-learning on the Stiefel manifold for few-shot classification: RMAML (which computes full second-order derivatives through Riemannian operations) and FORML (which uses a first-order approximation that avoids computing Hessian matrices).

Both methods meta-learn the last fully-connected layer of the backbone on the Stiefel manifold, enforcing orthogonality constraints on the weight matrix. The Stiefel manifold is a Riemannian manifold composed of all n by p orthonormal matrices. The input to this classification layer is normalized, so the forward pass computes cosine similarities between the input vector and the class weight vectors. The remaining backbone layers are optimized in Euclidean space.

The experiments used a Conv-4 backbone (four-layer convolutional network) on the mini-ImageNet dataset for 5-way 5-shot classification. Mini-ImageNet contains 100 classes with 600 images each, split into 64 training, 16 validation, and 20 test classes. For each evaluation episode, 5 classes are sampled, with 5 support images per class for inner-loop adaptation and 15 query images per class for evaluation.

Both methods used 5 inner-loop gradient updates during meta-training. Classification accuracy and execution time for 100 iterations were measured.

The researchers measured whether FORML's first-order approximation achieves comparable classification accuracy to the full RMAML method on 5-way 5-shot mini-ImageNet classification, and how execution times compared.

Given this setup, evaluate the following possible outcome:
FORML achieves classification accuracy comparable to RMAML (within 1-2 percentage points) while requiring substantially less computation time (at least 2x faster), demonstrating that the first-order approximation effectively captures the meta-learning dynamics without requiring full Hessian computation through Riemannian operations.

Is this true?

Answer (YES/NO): YES